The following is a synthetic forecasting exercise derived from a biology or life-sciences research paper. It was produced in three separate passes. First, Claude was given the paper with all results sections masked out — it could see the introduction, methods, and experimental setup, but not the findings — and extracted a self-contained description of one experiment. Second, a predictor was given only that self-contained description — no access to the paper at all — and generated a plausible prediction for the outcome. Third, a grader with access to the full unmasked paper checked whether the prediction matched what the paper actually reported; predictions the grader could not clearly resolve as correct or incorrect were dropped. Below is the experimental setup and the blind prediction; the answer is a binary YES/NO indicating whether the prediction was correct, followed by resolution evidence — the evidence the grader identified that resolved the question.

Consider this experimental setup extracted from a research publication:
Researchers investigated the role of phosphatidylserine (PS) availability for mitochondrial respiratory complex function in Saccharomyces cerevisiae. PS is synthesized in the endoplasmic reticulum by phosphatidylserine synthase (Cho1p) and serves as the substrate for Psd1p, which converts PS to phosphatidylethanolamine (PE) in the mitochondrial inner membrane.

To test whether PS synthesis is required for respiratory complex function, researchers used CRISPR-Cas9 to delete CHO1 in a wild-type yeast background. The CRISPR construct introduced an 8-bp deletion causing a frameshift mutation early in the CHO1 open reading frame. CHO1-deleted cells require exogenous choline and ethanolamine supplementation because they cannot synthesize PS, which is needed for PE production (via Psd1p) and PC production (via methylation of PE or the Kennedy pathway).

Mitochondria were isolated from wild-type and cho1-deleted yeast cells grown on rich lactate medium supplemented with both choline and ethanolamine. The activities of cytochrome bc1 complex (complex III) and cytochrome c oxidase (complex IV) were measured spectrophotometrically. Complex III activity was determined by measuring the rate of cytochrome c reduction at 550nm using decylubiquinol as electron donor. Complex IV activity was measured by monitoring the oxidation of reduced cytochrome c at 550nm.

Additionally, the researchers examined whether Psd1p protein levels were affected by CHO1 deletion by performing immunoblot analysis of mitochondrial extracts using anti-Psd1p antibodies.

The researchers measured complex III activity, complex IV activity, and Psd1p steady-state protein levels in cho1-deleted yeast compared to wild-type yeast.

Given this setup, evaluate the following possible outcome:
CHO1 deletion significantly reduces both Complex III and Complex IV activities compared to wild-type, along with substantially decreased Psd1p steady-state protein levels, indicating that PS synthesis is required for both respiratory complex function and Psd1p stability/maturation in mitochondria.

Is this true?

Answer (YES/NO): NO